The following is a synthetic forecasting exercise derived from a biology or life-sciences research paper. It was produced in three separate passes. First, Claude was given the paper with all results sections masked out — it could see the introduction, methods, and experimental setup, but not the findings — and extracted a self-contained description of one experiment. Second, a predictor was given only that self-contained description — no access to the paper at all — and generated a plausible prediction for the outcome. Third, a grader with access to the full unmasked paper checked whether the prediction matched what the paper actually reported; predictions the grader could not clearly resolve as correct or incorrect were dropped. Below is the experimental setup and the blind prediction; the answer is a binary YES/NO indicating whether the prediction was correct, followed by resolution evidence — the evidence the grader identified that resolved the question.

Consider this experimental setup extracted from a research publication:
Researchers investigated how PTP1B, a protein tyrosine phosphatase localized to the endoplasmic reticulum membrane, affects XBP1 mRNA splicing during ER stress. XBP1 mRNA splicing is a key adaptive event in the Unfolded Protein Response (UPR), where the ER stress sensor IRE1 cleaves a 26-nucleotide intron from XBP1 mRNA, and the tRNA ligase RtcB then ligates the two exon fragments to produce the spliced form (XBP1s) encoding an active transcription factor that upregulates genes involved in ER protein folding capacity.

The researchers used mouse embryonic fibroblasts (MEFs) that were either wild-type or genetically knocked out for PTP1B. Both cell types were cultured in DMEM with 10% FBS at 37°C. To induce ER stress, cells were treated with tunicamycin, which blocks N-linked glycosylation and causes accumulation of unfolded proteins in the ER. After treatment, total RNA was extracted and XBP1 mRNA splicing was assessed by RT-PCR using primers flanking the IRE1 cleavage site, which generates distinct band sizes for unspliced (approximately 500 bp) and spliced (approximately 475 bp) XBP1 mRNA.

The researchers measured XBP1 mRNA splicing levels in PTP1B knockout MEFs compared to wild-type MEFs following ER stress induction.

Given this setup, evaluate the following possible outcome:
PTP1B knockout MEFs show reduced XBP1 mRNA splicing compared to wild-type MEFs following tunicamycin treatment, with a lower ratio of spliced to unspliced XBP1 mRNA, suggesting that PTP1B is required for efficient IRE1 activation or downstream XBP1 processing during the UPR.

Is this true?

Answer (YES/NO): YES